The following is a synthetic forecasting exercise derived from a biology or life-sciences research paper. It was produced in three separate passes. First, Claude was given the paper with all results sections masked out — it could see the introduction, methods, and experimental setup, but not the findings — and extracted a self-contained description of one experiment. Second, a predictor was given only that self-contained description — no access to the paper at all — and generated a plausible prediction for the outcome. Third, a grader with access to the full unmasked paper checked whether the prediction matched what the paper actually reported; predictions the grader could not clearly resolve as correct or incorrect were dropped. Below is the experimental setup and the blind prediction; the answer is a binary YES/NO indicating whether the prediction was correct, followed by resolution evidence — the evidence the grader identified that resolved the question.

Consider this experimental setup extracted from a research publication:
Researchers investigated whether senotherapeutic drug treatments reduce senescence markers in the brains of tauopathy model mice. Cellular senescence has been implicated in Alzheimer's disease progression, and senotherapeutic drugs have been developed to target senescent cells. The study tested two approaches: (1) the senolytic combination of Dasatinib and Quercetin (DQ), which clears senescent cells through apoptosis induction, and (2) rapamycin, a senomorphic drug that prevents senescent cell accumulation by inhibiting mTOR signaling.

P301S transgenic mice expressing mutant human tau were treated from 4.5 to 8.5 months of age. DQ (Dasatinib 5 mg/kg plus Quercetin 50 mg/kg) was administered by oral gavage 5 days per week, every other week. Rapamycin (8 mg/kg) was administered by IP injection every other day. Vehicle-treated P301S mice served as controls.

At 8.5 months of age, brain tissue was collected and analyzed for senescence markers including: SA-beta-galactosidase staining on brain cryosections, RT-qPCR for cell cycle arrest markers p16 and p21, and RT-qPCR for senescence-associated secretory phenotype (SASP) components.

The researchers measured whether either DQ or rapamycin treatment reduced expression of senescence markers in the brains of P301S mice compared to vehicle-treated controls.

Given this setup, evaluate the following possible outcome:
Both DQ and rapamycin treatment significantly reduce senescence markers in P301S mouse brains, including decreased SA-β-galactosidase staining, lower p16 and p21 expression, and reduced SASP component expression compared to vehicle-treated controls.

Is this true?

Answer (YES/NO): NO